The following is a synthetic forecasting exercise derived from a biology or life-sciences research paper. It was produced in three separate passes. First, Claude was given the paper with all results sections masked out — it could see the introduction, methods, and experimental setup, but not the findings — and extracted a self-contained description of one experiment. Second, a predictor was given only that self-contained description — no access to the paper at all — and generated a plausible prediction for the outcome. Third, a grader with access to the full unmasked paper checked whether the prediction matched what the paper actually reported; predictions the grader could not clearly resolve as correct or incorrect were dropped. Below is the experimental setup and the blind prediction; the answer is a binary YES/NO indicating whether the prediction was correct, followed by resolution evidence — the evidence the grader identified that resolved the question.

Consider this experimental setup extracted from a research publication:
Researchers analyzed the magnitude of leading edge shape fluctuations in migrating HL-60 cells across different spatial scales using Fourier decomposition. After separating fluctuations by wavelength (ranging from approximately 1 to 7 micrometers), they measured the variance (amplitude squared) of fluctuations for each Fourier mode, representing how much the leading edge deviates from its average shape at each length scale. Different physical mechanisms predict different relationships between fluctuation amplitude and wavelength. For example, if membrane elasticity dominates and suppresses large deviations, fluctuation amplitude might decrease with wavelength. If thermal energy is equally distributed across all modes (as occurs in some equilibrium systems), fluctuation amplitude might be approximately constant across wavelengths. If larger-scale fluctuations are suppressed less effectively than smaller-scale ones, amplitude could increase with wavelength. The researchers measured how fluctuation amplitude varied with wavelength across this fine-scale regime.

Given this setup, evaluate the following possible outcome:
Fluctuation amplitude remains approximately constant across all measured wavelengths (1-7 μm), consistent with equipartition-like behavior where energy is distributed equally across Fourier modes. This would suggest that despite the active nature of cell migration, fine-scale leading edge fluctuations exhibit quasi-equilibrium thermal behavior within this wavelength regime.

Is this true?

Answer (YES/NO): NO